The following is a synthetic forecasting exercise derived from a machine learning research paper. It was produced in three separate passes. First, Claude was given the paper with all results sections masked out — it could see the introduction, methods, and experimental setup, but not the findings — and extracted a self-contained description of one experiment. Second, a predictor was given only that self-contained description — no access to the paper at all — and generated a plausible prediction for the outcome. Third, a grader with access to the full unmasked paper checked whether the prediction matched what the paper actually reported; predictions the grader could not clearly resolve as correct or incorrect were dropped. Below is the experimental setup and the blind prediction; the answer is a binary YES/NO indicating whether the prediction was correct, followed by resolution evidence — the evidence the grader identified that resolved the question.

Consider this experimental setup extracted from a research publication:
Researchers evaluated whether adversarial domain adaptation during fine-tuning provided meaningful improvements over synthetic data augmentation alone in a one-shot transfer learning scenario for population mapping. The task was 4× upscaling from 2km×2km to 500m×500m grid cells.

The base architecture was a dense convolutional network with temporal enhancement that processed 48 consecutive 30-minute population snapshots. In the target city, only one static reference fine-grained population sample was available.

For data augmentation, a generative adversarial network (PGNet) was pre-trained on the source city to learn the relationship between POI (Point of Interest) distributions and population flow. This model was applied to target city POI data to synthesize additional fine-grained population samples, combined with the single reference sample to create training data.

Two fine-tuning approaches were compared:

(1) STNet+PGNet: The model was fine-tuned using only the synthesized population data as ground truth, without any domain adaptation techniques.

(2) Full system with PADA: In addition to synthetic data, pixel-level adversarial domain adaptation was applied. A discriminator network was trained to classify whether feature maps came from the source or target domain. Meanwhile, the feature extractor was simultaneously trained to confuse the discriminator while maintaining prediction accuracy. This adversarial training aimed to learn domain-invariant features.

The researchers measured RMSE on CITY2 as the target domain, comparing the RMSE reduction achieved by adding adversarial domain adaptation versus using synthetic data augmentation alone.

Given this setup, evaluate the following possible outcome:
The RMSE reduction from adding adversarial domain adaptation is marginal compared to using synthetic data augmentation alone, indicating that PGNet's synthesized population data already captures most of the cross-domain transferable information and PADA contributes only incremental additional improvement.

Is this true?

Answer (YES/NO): YES